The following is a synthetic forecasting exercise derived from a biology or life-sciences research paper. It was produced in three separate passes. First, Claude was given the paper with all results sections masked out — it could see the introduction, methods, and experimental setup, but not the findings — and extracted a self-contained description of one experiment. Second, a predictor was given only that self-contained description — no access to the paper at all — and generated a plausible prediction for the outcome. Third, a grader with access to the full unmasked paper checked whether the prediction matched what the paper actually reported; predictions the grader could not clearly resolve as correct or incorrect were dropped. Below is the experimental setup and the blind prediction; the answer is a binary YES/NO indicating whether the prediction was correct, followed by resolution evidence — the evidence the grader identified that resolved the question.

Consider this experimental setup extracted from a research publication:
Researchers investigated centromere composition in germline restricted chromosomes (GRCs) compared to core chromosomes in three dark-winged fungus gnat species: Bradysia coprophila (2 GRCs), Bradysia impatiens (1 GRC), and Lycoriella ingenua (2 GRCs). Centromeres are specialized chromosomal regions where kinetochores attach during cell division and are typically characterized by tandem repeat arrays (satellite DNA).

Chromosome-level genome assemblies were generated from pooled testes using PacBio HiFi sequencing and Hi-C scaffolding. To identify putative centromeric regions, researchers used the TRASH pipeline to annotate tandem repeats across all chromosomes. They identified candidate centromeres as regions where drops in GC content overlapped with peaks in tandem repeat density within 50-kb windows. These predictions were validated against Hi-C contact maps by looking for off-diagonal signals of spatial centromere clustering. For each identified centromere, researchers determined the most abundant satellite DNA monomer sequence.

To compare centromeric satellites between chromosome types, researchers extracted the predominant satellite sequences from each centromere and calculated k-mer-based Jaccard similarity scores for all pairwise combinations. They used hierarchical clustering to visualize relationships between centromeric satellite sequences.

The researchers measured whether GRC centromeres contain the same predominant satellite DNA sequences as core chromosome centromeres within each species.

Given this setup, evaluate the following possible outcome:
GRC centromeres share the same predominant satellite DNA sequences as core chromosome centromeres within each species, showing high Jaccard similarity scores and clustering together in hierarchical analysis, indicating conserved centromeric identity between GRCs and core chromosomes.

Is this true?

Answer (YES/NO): NO